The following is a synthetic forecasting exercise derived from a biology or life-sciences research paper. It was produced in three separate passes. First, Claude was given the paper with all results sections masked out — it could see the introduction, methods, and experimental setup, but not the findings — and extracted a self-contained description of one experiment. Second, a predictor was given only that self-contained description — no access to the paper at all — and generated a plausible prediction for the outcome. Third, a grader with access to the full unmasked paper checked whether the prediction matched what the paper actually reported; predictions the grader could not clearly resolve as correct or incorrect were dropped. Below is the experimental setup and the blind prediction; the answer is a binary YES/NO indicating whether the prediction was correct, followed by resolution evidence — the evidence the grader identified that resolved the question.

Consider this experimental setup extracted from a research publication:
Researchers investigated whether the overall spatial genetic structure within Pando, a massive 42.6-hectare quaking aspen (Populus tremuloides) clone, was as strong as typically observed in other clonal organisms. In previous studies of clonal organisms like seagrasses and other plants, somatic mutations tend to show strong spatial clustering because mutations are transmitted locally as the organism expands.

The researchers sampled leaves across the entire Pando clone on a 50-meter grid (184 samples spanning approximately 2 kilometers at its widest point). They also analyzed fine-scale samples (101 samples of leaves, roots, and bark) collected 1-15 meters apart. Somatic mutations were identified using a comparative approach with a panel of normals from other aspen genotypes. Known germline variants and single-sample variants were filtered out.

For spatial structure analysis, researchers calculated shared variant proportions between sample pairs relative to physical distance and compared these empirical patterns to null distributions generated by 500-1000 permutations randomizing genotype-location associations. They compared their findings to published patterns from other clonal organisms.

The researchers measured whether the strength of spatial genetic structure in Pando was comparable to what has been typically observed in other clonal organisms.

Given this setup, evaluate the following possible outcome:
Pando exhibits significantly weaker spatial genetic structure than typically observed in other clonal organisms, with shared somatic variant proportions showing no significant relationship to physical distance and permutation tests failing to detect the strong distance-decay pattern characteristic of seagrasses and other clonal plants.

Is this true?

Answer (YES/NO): NO